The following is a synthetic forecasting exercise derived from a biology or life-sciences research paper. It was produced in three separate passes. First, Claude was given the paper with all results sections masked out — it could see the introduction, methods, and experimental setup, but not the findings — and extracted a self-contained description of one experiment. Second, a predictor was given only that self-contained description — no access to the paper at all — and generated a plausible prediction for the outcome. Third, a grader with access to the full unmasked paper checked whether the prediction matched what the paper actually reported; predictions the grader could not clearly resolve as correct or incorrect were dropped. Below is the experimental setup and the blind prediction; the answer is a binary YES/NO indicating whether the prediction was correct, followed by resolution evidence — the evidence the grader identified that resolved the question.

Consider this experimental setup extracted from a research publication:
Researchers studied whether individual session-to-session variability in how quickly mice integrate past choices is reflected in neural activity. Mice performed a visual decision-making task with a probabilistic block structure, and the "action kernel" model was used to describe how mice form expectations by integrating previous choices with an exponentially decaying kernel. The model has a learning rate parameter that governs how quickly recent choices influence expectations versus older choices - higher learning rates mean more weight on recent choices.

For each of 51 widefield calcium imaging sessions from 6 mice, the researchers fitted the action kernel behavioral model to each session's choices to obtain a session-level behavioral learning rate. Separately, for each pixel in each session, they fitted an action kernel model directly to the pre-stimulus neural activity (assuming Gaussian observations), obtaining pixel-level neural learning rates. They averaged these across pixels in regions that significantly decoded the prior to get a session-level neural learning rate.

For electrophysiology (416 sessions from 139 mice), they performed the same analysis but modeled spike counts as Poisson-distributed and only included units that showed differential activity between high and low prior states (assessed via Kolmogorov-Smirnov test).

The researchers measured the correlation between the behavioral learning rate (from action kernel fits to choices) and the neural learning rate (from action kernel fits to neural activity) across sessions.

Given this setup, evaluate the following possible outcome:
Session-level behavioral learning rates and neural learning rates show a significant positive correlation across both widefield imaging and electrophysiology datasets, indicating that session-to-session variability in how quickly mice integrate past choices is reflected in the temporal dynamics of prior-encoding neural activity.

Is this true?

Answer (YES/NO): YES